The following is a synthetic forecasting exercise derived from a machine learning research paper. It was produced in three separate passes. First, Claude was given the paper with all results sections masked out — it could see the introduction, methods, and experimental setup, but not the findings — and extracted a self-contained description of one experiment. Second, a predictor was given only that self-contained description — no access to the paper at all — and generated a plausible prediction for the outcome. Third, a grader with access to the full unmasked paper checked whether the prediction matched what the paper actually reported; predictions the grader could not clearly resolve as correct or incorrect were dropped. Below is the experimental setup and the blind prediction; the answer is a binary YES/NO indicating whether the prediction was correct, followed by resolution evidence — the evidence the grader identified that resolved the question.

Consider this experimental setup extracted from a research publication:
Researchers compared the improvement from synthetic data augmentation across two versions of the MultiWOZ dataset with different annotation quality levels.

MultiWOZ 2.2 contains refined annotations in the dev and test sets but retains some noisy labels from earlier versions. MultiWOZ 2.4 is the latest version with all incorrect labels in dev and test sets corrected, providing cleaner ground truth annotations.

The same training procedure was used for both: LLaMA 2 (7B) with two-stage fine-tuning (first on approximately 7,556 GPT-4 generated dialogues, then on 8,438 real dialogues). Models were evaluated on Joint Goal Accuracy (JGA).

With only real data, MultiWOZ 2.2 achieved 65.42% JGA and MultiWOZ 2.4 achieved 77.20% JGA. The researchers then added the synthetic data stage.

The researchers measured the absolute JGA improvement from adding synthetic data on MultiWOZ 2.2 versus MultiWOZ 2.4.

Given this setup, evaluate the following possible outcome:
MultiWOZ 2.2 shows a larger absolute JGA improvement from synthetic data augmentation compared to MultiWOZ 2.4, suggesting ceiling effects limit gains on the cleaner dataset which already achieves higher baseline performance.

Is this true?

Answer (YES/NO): NO